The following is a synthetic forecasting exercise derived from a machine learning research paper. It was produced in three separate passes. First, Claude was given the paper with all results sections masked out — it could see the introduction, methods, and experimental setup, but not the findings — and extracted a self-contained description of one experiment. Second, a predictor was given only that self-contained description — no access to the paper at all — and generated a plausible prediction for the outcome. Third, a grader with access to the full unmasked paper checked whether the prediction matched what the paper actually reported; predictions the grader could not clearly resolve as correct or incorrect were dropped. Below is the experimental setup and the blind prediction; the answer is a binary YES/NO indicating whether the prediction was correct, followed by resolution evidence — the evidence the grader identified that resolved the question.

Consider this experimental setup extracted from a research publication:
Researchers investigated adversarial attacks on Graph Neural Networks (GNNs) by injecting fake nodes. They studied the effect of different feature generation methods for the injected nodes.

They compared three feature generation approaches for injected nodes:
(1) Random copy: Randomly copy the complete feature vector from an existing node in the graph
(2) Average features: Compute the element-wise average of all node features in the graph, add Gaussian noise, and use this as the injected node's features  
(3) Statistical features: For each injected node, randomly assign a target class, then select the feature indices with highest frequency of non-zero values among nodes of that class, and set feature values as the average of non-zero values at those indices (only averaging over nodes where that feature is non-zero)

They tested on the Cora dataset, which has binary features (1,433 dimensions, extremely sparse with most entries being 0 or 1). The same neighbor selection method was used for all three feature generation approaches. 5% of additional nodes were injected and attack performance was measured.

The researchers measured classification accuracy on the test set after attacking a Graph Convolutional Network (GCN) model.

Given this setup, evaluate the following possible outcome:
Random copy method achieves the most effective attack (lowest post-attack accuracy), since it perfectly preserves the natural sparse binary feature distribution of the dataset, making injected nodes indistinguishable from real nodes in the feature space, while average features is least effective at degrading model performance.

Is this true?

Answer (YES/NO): NO